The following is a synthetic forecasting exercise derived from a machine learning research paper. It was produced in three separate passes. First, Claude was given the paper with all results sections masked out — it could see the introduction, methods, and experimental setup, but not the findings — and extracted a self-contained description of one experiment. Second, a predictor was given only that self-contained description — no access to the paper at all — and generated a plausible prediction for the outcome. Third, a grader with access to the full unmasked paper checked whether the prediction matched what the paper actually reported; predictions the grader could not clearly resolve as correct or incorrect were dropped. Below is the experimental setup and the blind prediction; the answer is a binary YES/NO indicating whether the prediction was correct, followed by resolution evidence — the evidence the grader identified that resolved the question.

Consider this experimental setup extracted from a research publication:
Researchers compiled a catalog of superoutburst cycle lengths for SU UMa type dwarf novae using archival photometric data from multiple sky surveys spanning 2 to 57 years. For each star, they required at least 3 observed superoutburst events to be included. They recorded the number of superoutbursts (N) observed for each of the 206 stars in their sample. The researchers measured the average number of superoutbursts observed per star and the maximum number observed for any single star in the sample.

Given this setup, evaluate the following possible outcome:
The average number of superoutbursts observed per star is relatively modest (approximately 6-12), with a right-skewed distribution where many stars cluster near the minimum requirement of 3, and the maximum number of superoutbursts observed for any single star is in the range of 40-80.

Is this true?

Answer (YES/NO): NO